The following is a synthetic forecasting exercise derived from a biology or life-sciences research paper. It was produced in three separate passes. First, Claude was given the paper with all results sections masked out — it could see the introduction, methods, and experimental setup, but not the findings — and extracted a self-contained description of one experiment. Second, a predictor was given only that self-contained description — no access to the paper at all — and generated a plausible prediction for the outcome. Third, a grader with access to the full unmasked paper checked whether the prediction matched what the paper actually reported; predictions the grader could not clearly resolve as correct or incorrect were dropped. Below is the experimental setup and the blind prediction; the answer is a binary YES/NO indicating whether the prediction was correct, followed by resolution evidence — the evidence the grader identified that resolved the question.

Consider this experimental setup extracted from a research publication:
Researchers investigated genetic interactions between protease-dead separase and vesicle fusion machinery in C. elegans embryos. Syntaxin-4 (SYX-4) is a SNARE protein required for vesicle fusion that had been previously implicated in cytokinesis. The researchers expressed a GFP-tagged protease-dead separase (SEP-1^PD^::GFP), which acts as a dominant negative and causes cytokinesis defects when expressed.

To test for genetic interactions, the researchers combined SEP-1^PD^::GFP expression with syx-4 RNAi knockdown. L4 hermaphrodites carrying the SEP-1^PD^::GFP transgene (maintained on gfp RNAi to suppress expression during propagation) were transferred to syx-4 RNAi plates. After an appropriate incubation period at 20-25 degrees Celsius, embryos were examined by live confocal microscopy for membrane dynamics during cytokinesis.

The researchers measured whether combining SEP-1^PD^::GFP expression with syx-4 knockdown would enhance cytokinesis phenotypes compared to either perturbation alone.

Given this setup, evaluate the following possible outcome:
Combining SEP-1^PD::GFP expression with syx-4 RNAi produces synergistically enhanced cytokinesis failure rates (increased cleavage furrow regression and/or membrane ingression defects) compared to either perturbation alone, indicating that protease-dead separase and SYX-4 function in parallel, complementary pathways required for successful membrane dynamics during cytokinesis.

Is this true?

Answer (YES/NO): YES